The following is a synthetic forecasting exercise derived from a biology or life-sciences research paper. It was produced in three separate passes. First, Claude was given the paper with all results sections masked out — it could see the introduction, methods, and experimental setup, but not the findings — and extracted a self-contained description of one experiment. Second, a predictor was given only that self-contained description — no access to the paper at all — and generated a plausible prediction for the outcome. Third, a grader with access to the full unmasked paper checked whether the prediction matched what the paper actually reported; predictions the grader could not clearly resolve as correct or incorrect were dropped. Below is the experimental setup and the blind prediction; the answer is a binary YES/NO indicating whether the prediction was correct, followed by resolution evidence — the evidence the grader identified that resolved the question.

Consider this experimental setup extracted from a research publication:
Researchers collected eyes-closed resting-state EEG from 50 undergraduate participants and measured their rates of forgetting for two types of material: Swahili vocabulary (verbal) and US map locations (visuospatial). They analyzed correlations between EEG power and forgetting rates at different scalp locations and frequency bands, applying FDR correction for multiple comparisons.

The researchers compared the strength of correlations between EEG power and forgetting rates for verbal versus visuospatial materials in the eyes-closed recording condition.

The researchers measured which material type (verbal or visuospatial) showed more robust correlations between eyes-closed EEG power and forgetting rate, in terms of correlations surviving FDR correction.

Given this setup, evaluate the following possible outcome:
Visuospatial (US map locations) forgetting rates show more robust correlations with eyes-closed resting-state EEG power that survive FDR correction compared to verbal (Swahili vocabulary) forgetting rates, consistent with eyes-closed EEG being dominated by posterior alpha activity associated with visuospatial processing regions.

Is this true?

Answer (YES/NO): NO